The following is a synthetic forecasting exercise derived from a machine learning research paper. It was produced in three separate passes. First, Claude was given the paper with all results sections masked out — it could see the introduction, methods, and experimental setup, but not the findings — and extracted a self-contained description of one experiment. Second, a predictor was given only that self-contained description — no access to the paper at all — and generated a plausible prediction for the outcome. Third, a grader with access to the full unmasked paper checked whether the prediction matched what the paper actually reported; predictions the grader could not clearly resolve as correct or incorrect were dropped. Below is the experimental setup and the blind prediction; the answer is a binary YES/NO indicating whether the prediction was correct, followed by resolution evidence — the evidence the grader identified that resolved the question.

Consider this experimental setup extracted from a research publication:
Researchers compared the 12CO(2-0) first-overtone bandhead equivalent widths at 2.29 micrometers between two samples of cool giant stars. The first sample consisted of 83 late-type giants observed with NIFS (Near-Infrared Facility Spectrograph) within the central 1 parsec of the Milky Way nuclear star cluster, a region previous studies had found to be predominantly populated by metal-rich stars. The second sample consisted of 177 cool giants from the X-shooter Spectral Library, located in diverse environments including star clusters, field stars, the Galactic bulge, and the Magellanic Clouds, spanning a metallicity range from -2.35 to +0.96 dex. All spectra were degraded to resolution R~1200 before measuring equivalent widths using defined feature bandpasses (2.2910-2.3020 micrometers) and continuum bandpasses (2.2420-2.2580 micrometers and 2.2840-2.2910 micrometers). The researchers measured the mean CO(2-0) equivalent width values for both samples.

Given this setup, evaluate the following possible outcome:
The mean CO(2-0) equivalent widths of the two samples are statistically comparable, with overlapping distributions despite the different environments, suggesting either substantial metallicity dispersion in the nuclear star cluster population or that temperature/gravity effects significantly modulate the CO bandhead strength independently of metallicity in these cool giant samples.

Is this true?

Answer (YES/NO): NO